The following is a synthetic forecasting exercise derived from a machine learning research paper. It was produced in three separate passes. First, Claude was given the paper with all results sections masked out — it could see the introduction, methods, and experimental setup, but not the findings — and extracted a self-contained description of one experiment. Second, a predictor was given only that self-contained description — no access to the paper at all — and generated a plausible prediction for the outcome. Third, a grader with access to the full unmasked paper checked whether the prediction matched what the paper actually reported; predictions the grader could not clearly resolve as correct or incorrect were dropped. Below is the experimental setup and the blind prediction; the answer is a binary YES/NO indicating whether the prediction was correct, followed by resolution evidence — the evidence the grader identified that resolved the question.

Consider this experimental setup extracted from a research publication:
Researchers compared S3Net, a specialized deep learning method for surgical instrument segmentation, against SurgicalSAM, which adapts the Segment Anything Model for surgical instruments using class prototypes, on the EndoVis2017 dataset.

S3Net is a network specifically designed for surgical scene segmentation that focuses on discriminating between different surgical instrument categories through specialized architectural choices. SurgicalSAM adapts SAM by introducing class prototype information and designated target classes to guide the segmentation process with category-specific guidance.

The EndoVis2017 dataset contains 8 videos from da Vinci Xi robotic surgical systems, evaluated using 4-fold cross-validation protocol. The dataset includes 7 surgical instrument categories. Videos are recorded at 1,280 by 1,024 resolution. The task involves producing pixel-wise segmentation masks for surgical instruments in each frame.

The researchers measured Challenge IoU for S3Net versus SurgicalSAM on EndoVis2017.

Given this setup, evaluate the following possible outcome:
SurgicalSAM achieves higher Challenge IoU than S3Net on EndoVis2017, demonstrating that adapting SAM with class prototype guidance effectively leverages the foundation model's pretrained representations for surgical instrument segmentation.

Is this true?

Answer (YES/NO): NO